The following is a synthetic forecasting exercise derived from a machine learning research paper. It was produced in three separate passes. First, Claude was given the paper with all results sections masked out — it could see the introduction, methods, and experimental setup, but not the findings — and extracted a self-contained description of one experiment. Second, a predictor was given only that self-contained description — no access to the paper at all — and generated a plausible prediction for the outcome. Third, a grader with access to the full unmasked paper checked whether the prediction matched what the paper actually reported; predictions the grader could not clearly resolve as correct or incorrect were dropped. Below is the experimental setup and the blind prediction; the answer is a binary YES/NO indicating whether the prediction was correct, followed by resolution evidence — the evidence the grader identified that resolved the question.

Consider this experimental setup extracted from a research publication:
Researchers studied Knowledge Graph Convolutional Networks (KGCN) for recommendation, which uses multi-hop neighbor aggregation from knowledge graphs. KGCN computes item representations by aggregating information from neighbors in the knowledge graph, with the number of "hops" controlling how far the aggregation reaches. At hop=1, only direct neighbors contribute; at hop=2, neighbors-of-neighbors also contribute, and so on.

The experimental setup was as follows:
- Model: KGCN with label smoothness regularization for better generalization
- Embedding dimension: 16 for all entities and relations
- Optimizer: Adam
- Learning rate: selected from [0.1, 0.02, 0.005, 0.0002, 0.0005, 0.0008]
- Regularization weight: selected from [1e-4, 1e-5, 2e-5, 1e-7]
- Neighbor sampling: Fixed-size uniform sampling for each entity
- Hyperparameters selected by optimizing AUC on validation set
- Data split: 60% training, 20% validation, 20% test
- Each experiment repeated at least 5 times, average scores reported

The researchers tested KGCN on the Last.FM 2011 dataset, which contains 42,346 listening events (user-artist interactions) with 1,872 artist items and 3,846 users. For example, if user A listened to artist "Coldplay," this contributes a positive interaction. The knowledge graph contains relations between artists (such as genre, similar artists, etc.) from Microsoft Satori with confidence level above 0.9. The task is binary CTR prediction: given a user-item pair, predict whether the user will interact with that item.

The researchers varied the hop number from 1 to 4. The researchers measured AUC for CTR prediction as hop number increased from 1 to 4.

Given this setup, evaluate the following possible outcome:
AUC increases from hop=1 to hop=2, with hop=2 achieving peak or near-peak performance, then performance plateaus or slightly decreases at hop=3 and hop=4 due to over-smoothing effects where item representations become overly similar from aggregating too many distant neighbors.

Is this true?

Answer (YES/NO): NO